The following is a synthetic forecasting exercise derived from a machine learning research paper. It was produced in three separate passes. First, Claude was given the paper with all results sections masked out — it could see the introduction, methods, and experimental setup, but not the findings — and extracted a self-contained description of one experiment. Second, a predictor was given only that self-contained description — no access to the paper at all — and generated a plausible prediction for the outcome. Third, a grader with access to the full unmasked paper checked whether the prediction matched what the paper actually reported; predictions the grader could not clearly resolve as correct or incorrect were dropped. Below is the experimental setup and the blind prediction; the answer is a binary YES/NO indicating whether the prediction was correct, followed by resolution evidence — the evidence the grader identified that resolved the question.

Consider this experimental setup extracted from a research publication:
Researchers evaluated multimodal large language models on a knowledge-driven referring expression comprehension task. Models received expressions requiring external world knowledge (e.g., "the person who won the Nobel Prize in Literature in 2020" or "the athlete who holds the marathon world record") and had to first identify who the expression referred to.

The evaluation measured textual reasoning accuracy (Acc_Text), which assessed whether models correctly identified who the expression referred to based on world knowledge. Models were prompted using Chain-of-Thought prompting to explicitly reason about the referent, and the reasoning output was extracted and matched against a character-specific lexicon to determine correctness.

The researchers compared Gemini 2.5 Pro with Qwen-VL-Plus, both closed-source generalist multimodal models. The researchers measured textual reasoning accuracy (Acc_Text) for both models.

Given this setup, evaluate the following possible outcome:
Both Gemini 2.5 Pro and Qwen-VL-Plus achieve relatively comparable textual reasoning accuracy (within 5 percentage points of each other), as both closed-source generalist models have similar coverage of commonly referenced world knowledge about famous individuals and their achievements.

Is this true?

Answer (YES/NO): NO